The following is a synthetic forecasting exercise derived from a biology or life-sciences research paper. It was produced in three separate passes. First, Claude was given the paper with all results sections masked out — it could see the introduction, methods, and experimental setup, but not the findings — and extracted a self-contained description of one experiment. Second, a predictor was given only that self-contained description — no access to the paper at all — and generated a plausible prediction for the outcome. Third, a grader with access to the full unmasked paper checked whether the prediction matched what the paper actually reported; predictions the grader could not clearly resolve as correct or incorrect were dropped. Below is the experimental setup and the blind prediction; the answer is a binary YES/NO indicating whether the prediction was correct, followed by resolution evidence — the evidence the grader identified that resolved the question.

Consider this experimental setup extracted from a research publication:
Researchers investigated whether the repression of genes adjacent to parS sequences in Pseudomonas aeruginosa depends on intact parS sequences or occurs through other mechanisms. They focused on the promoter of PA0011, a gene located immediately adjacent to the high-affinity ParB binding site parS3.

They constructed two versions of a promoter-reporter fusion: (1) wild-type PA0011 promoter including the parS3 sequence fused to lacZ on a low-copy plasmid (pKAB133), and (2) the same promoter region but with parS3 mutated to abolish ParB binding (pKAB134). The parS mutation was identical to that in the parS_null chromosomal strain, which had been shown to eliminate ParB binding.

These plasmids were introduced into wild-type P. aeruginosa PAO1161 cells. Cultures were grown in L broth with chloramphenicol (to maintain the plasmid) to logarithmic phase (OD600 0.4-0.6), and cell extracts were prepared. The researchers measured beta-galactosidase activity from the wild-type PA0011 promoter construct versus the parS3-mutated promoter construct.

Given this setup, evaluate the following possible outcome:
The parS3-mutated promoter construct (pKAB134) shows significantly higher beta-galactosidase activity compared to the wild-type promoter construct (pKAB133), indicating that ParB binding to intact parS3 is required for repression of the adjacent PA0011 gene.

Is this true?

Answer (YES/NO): NO